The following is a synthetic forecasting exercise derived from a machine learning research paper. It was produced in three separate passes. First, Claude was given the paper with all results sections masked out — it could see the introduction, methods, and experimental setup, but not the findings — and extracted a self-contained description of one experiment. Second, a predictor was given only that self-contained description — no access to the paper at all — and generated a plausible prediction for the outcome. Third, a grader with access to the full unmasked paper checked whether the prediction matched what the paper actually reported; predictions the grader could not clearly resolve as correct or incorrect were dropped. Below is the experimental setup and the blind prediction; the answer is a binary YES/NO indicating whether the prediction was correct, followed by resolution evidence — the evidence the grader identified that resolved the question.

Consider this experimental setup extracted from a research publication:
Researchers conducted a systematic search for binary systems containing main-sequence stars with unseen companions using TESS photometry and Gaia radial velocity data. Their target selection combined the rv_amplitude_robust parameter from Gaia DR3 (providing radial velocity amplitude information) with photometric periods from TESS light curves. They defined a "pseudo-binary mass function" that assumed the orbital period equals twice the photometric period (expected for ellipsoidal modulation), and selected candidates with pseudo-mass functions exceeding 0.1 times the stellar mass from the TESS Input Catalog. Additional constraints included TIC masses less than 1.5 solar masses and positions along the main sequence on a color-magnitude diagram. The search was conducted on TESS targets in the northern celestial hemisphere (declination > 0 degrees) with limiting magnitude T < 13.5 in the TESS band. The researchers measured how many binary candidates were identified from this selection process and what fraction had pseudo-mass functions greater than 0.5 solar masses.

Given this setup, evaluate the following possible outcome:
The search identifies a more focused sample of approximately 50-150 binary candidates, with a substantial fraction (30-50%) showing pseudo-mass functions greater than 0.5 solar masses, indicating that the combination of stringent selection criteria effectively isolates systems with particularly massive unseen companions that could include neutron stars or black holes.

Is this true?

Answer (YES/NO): NO